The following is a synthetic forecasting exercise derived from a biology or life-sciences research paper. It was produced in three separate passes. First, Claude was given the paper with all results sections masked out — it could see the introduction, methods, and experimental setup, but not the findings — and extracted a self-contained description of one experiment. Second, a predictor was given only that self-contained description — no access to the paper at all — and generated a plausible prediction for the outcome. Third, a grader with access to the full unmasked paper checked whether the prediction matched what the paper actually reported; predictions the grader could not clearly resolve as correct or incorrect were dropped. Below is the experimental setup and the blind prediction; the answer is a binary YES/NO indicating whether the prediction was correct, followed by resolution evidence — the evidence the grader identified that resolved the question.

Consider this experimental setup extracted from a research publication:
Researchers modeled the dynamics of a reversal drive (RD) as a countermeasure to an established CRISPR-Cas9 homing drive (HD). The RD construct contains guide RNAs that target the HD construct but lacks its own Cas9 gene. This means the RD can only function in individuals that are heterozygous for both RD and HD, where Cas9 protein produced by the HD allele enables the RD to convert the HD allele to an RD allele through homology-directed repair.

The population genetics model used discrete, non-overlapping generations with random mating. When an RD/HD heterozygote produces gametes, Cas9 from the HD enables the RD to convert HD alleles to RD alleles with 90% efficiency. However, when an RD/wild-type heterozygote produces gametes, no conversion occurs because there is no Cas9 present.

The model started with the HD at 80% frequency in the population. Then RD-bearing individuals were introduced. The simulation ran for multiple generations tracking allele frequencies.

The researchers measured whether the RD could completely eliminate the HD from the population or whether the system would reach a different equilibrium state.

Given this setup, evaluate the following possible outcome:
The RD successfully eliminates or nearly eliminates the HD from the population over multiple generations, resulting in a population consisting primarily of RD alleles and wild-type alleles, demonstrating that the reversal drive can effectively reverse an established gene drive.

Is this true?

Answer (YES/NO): NO